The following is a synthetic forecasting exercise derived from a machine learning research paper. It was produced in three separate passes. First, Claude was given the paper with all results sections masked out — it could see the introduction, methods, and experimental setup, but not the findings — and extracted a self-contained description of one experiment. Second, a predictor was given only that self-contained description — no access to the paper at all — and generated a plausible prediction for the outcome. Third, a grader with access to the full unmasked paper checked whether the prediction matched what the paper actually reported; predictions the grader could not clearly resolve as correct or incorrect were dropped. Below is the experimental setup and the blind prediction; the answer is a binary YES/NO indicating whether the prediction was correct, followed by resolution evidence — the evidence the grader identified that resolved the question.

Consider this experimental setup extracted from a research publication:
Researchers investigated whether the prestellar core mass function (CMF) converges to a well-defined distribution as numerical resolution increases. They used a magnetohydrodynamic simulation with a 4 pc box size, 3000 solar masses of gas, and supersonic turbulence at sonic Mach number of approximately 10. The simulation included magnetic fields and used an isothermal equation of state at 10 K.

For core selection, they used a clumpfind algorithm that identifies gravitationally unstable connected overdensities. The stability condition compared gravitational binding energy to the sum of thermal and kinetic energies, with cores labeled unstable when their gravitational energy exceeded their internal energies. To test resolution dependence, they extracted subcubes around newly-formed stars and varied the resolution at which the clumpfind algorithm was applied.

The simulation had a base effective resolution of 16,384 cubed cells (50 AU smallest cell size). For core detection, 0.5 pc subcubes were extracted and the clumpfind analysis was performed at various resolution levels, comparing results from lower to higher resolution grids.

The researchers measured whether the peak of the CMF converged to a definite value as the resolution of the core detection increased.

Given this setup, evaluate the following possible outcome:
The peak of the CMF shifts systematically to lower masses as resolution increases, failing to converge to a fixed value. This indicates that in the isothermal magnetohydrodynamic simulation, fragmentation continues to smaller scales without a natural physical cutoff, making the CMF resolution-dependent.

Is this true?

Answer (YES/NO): NO